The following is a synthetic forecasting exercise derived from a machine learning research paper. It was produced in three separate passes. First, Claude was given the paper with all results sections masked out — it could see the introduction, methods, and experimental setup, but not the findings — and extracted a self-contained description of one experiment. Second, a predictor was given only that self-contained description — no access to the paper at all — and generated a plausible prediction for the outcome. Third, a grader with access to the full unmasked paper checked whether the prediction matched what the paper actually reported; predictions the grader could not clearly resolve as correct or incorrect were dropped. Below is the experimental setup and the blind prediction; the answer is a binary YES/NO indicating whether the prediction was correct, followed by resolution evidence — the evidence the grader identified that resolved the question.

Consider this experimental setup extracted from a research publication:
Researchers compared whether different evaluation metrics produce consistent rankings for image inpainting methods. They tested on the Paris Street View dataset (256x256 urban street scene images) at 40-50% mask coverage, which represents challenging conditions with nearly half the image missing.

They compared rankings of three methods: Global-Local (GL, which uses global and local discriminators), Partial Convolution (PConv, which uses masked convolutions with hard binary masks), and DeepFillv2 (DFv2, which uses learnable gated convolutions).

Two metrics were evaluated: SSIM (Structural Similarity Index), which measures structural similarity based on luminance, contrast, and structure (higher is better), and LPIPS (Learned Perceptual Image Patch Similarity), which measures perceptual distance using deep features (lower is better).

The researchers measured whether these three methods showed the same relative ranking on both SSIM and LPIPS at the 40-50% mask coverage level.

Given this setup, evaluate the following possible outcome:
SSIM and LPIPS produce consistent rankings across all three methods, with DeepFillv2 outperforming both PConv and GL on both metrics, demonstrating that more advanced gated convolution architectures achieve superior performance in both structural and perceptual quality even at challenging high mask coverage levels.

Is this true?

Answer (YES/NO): YES